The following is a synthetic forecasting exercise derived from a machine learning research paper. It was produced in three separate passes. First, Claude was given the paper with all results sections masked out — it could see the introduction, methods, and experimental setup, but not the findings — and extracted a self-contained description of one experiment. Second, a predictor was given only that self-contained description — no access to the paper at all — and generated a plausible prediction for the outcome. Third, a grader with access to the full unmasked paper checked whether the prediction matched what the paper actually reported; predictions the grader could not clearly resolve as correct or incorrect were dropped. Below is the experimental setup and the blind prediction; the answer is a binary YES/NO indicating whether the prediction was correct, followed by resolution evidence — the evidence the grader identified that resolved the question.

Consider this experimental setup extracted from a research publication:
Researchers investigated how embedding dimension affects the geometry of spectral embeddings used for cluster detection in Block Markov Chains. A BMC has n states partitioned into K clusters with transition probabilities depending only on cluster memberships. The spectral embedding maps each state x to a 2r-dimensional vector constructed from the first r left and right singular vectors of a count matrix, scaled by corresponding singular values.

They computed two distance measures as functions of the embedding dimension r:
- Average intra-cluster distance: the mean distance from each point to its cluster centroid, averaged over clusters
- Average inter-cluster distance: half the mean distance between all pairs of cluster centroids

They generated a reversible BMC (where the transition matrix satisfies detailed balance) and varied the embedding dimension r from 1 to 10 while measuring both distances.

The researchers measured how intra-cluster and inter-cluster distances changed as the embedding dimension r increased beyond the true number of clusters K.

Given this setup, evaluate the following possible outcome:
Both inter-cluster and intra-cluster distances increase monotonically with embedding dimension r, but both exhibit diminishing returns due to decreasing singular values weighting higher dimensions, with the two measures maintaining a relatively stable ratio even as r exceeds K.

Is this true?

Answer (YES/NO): NO